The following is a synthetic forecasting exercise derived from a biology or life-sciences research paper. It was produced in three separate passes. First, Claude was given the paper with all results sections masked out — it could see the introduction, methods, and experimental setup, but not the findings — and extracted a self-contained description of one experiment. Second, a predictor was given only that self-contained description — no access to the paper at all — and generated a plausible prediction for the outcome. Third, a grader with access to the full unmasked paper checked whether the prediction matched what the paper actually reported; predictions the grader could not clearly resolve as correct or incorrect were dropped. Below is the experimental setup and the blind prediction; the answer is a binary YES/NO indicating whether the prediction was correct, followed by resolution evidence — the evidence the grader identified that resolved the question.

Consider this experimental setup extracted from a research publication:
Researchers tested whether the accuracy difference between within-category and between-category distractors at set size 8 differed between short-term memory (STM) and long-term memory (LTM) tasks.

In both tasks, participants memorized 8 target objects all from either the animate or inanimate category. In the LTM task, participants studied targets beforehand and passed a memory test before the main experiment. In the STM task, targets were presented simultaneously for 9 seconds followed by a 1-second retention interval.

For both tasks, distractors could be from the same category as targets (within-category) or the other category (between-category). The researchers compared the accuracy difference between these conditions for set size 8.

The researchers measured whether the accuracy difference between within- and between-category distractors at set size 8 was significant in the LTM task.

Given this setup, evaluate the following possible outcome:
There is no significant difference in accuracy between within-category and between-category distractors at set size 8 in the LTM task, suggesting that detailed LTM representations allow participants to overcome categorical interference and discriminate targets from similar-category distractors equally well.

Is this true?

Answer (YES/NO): YES